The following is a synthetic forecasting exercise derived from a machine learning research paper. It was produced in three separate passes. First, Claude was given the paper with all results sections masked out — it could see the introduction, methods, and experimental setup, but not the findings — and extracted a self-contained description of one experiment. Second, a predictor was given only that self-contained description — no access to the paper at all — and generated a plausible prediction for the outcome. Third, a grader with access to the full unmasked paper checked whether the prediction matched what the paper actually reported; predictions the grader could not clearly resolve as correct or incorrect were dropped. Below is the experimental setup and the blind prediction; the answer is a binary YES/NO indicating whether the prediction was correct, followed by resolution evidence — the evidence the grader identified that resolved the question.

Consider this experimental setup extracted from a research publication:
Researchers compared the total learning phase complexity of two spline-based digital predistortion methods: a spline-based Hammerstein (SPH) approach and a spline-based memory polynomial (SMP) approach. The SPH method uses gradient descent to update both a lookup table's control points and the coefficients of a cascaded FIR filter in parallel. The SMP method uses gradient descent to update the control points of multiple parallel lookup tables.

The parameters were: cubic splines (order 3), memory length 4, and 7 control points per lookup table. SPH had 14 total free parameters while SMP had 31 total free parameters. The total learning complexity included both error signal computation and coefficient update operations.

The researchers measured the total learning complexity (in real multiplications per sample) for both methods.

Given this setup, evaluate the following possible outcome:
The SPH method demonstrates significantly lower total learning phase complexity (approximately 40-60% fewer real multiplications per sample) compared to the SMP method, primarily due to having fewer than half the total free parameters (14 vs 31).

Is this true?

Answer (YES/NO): NO